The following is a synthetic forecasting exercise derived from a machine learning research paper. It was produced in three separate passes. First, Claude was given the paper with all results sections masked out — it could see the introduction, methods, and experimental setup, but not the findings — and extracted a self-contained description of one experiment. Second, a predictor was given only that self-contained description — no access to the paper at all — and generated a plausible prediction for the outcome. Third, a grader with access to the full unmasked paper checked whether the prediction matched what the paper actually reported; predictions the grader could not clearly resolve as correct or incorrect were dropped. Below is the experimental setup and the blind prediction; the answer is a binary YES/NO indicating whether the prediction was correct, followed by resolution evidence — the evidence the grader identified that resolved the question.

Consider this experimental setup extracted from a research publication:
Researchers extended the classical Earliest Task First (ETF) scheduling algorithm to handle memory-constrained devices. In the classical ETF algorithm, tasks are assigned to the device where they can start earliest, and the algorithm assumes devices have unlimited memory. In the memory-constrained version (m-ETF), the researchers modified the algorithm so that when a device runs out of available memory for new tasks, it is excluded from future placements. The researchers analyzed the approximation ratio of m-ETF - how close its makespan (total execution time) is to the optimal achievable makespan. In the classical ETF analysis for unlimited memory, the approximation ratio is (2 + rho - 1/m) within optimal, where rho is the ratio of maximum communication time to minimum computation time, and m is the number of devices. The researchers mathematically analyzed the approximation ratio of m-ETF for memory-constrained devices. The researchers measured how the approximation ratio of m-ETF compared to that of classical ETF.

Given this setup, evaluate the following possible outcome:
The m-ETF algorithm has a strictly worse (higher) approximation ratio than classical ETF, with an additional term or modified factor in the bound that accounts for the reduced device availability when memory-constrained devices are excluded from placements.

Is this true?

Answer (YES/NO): YES